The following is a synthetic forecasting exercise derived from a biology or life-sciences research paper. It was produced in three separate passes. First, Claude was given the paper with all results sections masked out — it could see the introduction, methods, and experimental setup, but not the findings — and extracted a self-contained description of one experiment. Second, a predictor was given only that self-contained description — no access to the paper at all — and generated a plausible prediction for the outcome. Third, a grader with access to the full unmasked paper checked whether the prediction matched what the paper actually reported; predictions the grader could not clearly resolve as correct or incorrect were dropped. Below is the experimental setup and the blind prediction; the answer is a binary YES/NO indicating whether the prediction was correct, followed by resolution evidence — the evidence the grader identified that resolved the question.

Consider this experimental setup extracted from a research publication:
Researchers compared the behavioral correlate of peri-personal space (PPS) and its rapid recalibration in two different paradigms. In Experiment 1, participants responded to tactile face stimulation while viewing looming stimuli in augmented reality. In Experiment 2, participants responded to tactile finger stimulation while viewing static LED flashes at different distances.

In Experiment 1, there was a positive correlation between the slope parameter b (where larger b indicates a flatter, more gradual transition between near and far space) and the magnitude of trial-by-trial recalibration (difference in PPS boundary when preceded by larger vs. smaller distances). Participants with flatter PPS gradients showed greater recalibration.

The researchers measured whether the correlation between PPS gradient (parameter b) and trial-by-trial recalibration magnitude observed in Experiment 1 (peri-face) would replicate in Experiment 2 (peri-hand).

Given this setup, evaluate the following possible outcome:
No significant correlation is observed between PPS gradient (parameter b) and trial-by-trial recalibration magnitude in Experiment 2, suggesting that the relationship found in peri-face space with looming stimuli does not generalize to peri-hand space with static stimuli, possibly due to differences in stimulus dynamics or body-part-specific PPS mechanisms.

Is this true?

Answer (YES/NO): YES